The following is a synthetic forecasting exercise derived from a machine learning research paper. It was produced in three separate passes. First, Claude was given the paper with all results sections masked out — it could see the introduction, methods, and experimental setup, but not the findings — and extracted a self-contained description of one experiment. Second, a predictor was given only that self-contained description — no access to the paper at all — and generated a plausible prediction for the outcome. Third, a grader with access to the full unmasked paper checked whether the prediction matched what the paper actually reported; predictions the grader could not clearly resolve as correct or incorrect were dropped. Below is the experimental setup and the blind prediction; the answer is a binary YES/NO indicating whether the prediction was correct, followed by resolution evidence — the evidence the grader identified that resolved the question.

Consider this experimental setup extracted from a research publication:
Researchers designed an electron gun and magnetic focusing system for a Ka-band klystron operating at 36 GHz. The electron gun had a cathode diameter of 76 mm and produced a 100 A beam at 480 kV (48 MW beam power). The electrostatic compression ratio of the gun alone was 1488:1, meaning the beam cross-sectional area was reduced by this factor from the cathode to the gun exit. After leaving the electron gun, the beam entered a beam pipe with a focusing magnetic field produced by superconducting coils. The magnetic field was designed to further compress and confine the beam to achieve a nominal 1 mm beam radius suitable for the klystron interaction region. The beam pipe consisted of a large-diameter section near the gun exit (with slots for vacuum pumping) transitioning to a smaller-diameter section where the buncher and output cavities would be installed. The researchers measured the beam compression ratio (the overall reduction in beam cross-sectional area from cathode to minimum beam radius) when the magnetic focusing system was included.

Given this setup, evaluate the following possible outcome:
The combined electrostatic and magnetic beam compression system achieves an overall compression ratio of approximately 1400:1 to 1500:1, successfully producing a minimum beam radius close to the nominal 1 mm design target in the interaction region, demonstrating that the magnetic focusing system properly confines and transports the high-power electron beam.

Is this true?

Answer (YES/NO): NO